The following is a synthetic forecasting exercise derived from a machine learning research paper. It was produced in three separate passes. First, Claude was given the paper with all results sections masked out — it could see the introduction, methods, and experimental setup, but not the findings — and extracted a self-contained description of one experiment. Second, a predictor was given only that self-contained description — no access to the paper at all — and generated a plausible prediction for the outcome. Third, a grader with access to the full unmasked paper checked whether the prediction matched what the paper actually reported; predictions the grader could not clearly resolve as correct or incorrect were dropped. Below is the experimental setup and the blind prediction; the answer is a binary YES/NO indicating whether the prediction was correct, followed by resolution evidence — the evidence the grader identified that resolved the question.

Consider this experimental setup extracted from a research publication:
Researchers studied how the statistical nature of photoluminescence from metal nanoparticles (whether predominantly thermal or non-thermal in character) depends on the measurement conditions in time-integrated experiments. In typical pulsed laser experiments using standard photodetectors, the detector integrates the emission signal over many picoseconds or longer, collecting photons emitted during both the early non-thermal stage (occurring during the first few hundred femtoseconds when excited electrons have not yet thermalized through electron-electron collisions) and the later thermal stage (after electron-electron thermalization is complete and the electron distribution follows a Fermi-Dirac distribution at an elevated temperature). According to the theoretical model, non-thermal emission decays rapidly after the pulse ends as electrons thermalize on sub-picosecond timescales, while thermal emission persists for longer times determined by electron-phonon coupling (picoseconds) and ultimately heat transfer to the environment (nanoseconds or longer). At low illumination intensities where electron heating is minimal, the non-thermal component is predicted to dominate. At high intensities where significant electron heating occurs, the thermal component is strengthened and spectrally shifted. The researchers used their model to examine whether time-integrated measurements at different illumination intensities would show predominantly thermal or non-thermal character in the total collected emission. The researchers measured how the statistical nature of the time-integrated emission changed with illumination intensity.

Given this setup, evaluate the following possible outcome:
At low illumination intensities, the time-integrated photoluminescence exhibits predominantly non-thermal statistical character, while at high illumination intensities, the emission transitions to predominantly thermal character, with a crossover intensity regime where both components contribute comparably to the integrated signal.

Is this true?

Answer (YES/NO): YES